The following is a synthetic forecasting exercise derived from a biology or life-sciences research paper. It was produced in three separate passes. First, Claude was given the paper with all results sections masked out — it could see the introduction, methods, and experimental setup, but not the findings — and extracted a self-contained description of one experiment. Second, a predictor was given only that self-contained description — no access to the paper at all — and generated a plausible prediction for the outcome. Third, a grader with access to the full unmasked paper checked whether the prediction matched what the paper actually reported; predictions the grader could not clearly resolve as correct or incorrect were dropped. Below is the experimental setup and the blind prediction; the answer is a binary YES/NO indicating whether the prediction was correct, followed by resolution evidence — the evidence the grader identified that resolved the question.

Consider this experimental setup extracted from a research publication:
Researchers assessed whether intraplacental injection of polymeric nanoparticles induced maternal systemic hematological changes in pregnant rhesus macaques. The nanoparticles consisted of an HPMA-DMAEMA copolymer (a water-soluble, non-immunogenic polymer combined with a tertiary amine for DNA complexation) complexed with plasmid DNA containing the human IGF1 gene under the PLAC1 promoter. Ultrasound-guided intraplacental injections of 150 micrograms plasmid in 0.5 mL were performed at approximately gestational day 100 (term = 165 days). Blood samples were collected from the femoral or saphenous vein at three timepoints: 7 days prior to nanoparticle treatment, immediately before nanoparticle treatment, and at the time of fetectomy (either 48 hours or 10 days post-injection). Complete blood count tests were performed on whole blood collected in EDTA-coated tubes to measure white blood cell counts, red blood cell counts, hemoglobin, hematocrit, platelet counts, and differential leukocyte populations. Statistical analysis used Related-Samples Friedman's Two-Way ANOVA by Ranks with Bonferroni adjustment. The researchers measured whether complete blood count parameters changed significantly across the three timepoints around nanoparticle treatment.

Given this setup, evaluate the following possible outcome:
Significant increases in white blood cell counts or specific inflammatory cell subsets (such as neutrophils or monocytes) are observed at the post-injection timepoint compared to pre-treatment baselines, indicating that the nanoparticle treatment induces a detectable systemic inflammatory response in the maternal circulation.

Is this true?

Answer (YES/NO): NO